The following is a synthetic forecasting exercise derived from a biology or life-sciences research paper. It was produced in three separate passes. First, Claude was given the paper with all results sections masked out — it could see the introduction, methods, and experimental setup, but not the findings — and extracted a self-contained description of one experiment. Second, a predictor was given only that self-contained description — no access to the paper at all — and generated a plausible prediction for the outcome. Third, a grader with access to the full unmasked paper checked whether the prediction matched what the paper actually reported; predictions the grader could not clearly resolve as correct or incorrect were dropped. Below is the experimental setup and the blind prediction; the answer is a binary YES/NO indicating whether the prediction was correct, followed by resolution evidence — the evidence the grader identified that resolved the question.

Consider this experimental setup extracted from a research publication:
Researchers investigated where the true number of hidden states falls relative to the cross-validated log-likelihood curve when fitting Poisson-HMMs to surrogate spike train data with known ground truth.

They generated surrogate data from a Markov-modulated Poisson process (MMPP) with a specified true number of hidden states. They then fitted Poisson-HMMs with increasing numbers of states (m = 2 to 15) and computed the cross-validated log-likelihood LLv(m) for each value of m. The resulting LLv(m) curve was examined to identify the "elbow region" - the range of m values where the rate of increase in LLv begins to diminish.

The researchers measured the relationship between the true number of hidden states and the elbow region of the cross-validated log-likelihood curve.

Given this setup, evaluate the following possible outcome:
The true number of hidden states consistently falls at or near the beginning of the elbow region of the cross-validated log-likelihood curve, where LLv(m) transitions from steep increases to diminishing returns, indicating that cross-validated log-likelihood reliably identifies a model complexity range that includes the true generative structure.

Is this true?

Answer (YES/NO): YES